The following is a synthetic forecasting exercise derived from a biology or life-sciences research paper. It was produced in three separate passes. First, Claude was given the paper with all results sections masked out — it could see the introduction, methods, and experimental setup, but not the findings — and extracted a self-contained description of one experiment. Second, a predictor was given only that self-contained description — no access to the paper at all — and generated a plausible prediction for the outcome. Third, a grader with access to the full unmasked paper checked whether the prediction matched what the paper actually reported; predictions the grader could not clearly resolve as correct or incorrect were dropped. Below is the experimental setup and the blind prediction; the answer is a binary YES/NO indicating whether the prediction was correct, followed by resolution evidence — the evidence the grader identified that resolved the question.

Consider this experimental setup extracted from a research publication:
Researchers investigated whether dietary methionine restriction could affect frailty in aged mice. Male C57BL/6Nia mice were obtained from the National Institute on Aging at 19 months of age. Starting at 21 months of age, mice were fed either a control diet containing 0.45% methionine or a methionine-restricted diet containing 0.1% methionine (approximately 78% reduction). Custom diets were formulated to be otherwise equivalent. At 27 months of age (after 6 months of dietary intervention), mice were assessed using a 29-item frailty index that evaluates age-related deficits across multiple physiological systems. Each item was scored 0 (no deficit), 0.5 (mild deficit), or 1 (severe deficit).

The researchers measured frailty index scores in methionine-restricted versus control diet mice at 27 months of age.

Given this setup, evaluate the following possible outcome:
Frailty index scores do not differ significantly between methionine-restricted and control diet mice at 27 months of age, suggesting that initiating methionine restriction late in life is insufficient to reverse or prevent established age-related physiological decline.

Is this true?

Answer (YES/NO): NO